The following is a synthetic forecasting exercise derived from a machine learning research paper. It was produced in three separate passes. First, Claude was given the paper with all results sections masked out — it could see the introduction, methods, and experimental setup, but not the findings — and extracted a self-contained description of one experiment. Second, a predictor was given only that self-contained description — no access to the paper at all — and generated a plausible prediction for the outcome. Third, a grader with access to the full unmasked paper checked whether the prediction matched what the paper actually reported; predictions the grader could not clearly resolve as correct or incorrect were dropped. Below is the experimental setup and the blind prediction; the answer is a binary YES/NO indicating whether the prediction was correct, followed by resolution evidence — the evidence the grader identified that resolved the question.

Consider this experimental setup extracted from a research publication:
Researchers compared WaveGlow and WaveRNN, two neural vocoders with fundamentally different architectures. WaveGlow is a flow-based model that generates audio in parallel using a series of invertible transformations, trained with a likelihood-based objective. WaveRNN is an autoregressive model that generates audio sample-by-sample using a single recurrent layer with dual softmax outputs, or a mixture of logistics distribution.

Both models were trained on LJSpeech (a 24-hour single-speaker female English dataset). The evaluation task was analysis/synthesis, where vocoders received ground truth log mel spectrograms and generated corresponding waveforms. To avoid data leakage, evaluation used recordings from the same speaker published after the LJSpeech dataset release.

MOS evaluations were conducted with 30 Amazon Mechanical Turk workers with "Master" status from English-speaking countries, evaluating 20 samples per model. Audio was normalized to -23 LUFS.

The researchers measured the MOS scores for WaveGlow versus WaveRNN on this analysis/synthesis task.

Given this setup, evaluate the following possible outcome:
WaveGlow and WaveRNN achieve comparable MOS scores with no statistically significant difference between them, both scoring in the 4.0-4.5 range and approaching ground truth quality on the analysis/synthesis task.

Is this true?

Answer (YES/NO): NO